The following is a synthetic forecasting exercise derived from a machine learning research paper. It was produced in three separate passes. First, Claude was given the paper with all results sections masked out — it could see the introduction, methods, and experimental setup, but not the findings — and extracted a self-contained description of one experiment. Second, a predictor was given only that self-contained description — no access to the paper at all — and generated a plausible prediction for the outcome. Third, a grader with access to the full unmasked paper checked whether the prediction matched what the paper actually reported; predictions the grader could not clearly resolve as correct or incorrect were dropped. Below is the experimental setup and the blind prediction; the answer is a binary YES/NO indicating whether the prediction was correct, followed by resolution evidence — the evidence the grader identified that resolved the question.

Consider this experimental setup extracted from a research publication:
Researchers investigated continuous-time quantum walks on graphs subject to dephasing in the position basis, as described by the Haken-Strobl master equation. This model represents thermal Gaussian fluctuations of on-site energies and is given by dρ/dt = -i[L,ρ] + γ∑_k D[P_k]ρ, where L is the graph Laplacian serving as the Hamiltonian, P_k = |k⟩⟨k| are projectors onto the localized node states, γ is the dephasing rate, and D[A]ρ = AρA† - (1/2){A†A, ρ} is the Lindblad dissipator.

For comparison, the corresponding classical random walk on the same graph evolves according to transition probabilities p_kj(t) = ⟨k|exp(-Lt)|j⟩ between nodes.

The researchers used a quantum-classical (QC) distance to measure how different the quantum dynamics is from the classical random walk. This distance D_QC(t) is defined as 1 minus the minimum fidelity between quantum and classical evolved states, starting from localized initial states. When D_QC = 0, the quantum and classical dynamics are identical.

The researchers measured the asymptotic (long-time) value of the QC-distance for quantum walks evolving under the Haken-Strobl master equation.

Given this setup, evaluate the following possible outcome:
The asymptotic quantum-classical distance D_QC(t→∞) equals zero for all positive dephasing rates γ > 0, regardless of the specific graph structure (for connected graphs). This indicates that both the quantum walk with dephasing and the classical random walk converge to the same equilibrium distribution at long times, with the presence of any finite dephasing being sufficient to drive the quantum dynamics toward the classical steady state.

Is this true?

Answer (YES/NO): YES